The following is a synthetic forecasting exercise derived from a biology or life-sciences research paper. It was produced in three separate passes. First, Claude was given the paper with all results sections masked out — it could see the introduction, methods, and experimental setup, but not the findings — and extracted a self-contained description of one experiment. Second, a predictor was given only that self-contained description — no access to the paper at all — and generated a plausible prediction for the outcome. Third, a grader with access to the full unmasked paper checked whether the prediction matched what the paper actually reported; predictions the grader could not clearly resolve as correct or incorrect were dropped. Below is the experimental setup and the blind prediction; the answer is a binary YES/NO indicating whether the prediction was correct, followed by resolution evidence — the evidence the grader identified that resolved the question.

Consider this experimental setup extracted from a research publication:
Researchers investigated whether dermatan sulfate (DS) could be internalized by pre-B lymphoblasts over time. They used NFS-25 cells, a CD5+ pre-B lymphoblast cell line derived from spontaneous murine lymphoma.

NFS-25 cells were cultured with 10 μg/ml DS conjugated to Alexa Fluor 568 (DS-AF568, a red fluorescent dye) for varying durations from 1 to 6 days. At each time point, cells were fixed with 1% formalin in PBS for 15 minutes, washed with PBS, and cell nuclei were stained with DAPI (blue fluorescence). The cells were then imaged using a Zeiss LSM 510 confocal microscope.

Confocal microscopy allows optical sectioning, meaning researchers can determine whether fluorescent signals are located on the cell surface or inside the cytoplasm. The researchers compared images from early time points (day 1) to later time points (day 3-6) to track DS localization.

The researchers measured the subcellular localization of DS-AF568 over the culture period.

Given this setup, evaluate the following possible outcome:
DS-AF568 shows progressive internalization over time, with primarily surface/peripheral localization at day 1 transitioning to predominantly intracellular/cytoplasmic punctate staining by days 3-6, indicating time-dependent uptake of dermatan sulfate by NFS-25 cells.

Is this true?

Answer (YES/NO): NO